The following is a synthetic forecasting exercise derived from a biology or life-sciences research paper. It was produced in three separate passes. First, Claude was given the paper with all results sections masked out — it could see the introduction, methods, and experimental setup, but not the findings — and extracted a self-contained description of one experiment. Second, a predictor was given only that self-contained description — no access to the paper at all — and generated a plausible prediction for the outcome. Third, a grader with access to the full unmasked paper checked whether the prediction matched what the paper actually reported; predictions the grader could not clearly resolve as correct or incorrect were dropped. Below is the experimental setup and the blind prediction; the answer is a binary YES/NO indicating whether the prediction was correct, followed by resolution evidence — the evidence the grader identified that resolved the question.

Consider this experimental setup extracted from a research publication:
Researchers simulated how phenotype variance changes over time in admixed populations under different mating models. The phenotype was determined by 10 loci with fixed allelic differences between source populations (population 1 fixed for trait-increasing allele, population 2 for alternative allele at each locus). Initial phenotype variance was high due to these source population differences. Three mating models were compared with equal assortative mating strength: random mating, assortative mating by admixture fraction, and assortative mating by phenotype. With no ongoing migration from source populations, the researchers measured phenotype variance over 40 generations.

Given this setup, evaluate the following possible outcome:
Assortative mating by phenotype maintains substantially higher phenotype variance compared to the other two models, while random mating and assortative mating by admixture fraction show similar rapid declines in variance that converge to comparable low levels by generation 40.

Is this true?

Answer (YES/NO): NO